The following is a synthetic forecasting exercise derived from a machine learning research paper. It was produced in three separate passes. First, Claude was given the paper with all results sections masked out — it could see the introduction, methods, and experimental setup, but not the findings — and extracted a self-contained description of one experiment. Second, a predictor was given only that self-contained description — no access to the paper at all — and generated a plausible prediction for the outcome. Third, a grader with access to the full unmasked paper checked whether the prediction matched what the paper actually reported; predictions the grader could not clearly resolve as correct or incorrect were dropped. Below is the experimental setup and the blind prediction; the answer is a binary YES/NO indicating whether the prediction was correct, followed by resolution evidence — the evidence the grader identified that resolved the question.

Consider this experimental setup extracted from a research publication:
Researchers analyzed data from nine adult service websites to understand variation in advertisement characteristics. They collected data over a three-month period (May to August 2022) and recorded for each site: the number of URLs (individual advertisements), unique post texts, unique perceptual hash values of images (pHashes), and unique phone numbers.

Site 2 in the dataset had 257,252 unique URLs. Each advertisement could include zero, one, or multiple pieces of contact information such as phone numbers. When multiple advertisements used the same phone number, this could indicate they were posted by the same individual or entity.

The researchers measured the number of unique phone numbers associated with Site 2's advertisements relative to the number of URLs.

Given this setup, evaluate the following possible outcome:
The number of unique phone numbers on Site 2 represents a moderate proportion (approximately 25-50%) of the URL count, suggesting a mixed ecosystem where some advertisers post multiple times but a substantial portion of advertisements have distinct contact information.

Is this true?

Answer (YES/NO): NO